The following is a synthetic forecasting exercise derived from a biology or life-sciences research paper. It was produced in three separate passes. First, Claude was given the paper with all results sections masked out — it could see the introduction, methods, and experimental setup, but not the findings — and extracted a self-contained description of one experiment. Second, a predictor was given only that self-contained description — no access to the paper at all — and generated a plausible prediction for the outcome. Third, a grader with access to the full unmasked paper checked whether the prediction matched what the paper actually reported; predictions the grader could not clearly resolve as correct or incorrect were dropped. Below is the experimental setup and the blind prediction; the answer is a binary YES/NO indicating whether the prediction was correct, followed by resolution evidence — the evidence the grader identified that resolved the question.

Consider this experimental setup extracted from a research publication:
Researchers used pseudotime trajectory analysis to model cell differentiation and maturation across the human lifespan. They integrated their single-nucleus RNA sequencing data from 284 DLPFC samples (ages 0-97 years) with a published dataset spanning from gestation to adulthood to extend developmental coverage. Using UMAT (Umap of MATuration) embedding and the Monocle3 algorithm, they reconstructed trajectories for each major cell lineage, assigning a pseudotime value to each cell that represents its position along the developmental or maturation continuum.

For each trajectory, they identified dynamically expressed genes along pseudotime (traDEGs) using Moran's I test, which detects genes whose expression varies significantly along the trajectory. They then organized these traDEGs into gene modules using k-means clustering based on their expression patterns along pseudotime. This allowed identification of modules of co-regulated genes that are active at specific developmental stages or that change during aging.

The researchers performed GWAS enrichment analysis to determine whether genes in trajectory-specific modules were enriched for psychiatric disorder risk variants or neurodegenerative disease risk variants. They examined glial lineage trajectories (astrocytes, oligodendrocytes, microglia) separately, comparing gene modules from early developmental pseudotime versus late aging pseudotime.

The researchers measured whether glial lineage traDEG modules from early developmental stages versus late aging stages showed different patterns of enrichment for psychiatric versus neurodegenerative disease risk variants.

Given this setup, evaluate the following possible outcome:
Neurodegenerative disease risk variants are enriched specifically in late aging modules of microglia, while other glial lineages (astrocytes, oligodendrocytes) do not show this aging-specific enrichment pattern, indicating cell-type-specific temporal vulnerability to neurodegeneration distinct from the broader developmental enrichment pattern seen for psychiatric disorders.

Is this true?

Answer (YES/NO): NO